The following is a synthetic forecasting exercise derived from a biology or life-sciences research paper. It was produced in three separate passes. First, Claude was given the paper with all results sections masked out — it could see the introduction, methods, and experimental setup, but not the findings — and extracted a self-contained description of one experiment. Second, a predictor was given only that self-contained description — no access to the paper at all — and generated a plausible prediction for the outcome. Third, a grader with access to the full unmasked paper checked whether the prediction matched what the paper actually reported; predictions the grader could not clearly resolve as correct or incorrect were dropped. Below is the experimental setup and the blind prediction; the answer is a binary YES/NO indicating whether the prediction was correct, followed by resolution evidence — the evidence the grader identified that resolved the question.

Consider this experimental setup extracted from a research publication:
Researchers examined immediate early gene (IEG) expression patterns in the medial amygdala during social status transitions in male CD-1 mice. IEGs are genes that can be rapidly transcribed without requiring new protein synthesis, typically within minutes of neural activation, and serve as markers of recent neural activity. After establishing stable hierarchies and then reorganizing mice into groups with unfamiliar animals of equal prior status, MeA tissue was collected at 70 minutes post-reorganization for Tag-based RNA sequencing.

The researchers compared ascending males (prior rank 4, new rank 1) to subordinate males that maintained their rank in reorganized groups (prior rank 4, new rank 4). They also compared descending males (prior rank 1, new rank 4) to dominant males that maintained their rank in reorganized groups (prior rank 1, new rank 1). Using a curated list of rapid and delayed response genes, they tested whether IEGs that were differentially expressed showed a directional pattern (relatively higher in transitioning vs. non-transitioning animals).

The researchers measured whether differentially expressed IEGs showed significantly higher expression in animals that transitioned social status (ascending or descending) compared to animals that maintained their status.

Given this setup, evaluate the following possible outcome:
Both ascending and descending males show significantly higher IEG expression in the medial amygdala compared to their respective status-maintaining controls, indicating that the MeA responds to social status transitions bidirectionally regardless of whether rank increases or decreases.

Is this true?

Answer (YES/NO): NO